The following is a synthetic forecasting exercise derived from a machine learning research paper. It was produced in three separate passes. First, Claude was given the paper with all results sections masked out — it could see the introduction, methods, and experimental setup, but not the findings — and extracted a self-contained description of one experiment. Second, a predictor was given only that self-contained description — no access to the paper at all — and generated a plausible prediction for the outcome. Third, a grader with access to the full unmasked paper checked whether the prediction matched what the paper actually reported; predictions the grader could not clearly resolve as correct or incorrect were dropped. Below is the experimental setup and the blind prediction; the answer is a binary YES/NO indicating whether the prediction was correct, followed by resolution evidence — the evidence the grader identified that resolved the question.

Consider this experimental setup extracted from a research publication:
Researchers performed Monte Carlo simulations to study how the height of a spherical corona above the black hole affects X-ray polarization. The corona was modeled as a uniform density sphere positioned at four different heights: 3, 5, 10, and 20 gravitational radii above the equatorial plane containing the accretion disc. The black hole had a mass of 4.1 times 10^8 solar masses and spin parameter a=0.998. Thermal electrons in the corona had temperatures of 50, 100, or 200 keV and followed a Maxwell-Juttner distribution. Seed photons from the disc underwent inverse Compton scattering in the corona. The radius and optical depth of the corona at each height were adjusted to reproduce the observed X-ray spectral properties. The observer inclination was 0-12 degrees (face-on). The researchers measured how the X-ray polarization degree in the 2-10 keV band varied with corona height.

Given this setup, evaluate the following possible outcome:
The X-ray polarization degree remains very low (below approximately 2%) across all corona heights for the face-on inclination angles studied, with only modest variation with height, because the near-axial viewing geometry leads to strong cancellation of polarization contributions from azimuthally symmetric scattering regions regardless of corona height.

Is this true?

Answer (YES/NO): YES